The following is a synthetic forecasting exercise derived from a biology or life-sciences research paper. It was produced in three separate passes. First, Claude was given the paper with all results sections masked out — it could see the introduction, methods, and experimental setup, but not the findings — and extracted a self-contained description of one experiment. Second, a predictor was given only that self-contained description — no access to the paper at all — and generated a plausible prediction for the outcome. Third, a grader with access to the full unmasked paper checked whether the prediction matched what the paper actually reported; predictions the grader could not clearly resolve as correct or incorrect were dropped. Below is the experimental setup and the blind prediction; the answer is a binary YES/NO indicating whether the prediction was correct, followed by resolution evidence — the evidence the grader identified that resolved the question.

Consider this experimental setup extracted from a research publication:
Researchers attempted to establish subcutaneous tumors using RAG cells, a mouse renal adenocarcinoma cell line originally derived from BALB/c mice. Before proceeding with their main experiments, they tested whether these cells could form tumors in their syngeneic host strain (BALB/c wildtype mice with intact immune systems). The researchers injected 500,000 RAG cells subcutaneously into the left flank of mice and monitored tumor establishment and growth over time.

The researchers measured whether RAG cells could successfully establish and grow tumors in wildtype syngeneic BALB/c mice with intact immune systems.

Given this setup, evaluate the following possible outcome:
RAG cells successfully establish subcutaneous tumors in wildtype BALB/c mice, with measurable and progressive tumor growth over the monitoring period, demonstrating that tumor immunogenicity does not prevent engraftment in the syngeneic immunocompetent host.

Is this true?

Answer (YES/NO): NO